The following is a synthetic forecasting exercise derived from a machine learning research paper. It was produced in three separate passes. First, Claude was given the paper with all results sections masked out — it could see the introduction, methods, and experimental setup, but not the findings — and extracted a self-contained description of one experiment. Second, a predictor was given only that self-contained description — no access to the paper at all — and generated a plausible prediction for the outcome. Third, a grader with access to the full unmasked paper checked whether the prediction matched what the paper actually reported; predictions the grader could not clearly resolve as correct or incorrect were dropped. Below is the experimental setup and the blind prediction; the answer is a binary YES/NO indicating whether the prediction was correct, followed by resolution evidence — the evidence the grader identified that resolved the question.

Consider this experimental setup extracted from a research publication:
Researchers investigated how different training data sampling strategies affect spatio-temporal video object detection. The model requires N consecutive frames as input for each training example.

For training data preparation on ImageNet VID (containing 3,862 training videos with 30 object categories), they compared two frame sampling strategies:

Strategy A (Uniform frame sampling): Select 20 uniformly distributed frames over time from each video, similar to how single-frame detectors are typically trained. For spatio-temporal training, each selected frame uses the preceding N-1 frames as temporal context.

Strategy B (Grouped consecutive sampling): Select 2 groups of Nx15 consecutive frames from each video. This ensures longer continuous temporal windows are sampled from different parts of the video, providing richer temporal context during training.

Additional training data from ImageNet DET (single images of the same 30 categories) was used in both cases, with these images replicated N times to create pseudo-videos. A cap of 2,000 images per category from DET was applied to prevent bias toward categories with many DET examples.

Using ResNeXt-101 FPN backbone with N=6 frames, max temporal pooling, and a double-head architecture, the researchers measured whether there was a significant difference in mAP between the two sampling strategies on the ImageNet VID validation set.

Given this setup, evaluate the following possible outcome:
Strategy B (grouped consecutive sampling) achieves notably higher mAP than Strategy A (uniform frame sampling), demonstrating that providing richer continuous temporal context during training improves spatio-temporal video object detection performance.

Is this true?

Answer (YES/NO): NO